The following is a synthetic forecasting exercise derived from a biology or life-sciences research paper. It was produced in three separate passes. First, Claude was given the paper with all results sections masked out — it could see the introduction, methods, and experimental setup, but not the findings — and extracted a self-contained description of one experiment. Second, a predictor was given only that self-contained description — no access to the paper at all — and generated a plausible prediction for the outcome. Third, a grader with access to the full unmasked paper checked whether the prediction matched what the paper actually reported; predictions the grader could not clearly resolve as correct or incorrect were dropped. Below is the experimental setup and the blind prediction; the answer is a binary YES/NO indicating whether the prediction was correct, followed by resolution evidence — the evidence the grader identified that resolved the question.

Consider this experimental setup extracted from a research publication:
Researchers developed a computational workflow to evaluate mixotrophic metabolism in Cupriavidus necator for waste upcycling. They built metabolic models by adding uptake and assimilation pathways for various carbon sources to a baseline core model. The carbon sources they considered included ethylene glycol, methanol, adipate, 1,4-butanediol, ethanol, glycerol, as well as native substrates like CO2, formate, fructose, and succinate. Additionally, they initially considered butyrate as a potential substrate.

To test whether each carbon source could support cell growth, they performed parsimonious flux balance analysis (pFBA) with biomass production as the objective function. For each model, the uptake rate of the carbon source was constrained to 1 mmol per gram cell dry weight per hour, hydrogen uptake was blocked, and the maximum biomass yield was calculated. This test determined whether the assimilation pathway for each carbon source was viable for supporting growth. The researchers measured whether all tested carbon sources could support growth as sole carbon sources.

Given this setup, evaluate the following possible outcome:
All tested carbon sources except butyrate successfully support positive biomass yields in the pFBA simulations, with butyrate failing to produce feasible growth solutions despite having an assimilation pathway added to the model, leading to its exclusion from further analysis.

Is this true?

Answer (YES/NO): YES